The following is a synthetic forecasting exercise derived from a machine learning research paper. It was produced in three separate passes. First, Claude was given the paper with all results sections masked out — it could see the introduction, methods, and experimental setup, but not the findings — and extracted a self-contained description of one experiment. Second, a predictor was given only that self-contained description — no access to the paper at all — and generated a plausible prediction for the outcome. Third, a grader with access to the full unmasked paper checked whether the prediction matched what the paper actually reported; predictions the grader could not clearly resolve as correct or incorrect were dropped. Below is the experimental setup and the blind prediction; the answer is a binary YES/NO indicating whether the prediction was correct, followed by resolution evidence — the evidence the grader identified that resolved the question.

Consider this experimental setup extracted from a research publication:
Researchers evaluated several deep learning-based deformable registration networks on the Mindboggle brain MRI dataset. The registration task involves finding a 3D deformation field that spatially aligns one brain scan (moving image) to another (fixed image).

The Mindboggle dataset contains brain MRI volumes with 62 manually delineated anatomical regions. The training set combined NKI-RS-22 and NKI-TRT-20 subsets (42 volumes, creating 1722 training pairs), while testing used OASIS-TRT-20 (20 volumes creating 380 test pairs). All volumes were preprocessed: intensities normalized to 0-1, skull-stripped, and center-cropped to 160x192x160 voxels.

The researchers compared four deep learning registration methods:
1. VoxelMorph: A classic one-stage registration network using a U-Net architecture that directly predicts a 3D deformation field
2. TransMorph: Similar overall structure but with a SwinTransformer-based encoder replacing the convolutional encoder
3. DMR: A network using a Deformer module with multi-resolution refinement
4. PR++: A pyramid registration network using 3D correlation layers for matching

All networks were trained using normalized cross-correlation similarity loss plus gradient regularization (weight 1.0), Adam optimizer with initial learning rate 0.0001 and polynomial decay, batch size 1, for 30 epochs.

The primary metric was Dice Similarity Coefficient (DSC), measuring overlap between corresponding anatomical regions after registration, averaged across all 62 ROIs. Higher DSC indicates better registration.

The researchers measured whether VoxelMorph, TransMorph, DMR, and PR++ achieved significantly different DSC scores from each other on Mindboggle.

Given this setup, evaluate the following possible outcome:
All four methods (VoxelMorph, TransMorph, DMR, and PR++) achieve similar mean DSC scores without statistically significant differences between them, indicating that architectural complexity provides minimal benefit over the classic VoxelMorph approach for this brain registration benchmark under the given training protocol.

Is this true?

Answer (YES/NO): NO